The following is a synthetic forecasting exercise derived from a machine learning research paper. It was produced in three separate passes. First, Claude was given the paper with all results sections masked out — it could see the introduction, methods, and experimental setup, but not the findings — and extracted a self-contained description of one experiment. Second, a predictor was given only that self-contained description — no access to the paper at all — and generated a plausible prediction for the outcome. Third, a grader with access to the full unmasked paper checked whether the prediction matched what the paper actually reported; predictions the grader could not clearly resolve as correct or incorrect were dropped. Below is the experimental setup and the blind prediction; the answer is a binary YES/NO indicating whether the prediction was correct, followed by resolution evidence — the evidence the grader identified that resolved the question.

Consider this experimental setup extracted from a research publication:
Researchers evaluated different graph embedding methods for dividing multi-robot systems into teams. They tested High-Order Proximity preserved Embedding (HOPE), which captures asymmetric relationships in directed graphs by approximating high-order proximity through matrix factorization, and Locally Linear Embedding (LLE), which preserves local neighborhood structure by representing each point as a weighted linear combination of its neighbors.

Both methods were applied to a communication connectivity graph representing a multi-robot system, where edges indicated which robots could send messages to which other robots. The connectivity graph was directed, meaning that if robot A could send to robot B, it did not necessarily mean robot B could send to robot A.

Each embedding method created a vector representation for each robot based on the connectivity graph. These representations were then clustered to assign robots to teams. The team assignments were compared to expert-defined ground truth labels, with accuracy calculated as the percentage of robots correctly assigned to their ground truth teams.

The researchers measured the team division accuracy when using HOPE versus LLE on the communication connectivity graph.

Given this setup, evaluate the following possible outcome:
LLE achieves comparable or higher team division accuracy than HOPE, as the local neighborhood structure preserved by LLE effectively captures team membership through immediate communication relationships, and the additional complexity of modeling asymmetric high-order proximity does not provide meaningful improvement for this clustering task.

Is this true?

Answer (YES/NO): NO